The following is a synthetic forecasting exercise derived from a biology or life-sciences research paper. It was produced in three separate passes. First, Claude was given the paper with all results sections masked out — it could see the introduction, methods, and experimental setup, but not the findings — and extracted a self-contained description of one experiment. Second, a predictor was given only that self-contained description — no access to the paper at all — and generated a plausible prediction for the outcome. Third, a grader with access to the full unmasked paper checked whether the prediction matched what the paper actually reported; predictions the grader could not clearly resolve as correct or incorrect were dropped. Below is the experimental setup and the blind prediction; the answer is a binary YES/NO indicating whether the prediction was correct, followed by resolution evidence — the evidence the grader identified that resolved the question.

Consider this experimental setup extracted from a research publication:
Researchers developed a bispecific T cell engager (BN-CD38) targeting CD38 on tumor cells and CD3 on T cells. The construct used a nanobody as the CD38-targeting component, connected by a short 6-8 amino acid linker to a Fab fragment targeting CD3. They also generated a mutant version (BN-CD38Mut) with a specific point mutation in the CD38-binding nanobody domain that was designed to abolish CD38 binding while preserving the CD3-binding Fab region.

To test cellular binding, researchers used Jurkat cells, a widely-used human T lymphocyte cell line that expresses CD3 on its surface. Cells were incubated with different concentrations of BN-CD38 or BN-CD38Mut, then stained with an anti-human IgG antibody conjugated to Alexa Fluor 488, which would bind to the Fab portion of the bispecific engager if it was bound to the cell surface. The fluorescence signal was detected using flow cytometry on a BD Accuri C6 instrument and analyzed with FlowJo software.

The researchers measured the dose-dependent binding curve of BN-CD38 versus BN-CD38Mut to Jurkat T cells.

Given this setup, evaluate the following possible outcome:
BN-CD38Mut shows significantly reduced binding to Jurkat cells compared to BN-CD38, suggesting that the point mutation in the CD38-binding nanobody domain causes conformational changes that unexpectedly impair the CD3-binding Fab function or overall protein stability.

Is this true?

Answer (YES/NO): NO